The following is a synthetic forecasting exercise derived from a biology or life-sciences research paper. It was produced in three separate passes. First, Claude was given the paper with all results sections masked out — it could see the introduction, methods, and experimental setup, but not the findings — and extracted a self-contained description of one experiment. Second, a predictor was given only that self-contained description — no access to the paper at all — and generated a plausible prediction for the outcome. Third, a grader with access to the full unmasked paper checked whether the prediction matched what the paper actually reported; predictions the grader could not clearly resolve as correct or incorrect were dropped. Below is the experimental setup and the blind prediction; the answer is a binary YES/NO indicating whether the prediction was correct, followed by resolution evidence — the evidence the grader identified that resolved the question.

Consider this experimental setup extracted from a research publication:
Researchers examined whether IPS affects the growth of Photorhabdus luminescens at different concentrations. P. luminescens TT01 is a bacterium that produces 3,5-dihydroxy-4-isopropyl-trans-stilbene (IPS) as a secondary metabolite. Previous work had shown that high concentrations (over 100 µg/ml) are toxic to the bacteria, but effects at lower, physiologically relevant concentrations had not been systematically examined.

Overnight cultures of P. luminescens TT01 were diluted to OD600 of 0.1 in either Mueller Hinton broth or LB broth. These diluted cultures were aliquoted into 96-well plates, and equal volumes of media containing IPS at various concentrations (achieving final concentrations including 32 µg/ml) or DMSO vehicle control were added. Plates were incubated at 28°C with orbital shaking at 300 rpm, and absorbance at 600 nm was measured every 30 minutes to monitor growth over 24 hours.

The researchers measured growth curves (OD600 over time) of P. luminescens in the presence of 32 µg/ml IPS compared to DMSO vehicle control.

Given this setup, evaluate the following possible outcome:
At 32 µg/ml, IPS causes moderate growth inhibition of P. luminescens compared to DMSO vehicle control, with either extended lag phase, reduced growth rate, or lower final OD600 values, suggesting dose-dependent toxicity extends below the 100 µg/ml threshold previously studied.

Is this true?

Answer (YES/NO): YES